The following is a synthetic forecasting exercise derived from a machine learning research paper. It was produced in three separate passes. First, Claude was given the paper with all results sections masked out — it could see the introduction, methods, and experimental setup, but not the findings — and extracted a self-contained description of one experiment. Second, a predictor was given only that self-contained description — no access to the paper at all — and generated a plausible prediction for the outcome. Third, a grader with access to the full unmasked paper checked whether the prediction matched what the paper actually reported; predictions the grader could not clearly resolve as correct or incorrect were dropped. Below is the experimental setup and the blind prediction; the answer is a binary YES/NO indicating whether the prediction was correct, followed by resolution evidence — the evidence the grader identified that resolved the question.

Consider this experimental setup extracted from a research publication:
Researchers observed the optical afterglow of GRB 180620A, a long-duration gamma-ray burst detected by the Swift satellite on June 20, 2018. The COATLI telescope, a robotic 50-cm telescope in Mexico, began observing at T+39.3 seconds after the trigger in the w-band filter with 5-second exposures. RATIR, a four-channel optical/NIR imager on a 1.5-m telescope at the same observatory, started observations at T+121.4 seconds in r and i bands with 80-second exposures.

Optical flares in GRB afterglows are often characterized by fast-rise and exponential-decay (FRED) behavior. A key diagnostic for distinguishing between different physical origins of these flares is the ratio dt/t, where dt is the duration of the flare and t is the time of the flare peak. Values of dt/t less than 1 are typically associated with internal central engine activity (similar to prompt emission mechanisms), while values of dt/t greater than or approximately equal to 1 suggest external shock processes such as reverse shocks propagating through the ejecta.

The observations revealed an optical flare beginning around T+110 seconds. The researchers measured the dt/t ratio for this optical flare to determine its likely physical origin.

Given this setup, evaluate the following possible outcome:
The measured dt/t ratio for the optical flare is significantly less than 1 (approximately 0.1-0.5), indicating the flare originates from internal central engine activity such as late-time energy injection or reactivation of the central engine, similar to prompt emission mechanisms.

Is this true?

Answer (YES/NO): NO